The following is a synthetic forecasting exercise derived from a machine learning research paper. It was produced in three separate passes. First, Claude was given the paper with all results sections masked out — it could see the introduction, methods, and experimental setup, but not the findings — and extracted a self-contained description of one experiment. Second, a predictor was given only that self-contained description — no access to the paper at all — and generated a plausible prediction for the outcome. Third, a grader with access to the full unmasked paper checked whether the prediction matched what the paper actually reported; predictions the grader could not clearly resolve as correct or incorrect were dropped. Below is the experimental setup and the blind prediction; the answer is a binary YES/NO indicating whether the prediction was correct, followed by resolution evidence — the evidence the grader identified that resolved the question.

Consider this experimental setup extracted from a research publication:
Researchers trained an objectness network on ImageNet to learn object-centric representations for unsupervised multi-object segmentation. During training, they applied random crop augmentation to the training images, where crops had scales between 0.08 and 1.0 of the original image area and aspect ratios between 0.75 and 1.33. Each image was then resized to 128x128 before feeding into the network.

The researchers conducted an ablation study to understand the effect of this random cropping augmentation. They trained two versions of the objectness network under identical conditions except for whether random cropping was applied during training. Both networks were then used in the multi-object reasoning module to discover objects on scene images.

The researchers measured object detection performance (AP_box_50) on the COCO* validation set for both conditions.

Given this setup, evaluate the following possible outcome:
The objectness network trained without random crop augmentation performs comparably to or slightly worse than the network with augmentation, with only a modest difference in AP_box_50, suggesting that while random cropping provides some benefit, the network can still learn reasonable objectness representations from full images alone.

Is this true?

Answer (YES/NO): NO